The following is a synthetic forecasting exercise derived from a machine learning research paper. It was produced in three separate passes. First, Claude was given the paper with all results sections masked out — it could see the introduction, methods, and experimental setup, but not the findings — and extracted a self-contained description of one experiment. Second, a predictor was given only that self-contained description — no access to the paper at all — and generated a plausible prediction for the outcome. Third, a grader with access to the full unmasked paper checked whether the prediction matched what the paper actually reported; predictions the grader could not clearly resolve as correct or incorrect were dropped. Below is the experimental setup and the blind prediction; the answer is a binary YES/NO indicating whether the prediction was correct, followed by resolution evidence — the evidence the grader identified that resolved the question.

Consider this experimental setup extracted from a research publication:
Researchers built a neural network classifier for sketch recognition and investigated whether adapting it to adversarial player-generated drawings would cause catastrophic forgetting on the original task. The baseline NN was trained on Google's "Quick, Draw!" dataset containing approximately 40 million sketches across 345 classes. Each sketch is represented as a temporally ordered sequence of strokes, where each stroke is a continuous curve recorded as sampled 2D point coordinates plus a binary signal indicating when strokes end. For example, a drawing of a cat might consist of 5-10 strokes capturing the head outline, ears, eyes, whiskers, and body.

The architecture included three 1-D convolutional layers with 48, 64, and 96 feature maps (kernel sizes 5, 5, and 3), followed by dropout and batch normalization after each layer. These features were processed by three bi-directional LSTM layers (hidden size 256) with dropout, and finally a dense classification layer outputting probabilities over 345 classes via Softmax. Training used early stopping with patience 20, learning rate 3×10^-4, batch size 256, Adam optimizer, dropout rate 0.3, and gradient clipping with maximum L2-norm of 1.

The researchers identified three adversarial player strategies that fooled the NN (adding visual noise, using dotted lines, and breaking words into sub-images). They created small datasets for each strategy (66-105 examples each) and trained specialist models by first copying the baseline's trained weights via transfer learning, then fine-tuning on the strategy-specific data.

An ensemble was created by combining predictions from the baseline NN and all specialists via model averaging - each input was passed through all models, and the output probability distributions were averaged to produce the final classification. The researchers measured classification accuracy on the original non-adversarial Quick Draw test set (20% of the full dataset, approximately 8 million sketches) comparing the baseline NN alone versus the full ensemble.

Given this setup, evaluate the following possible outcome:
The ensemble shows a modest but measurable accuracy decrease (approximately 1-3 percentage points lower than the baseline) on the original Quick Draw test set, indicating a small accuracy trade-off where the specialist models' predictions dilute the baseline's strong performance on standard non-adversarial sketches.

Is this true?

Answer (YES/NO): NO